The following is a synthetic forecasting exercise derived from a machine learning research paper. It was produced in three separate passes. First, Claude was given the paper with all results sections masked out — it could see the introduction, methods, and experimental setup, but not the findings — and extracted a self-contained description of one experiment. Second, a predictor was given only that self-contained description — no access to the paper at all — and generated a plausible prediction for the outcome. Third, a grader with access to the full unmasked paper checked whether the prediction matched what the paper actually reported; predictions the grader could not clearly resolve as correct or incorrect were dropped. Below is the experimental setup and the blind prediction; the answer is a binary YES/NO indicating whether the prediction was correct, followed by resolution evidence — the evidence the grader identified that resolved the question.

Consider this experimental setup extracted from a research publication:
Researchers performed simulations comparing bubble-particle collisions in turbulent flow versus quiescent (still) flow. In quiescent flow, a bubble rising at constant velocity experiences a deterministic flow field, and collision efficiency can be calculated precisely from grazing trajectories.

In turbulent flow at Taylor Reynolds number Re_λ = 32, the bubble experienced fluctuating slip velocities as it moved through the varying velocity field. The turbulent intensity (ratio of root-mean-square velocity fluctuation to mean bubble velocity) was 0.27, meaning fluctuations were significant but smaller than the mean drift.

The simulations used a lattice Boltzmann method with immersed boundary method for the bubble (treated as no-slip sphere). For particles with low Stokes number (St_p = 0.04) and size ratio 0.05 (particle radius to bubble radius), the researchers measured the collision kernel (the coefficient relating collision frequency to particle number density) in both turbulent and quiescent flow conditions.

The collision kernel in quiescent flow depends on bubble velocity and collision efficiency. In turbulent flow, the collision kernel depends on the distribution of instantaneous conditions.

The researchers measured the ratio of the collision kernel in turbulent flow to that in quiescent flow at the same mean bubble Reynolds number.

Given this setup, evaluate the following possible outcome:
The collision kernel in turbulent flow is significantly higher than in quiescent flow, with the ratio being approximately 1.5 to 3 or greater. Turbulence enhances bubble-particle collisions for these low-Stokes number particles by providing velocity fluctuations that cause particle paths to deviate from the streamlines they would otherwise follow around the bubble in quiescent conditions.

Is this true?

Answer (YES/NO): NO